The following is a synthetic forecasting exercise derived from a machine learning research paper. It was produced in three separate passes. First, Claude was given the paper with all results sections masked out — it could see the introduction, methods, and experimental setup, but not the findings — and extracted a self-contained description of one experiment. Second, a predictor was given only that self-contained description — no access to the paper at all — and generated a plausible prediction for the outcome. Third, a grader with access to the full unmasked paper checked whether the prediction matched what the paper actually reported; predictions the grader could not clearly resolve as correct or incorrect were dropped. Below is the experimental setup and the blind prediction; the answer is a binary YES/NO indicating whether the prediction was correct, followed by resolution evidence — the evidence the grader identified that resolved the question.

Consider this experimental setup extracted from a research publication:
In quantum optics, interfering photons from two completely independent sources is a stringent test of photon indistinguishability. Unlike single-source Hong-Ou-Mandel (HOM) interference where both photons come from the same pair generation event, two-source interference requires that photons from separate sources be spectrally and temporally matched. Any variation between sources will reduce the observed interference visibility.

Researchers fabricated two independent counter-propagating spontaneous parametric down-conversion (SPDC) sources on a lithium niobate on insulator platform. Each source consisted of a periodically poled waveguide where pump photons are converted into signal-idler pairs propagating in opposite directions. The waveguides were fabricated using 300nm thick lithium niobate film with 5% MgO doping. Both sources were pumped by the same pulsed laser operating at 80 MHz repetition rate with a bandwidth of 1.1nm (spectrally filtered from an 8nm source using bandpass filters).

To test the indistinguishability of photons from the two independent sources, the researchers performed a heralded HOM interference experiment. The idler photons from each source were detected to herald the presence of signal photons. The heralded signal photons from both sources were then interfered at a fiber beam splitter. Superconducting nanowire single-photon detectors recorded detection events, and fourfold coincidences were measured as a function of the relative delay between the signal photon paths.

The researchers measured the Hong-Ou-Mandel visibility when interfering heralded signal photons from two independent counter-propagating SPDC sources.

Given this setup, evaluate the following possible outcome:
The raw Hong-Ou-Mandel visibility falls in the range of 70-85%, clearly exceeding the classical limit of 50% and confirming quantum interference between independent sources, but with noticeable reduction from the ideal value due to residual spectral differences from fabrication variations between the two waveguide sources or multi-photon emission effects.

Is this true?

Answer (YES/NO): YES